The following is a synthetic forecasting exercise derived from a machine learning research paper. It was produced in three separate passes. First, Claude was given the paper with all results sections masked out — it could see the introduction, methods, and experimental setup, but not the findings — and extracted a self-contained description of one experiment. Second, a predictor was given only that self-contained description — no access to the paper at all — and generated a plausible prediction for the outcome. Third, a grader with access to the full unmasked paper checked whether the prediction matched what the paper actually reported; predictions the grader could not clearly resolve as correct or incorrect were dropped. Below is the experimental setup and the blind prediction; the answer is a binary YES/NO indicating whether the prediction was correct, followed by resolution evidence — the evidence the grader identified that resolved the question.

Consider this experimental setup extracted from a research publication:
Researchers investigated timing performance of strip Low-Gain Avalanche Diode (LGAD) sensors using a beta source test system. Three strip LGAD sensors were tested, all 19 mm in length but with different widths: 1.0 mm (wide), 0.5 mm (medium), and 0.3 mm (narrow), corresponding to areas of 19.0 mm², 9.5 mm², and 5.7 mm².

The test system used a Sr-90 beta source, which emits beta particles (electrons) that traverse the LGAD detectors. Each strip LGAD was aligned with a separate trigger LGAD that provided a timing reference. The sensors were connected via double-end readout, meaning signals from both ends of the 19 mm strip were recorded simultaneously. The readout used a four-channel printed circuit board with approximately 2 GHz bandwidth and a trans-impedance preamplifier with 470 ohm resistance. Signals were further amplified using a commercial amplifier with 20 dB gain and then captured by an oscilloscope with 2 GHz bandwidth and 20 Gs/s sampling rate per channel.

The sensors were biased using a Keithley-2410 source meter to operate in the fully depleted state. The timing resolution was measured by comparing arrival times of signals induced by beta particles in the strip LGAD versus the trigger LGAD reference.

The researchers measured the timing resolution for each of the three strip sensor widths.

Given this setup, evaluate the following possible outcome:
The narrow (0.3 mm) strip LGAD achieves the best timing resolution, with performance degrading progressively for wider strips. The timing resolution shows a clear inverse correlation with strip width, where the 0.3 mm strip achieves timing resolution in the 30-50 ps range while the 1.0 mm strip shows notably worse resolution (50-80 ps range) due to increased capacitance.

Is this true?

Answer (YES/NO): NO